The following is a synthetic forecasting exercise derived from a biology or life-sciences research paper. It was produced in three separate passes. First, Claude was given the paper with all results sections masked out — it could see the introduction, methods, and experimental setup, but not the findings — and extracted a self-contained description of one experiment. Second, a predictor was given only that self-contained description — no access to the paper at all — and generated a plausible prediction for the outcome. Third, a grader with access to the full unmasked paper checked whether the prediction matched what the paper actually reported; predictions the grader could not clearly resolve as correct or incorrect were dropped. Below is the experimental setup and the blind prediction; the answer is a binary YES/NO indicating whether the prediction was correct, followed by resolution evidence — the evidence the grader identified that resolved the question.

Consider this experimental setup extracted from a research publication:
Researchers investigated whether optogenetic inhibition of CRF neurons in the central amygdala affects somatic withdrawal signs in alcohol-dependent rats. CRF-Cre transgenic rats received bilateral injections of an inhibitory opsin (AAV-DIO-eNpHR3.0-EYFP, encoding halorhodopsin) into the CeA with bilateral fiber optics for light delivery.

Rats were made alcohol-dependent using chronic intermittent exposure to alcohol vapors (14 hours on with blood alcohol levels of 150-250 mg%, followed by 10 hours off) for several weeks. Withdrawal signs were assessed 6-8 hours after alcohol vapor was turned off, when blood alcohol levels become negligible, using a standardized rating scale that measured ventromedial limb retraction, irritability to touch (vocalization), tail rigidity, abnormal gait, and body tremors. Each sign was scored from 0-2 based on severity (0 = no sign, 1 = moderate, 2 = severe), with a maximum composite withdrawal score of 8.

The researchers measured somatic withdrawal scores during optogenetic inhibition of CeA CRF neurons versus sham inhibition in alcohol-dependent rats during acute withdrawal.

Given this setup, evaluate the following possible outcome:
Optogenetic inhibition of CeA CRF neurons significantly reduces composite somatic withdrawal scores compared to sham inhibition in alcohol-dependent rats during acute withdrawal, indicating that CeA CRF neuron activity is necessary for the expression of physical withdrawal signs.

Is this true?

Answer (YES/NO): YES